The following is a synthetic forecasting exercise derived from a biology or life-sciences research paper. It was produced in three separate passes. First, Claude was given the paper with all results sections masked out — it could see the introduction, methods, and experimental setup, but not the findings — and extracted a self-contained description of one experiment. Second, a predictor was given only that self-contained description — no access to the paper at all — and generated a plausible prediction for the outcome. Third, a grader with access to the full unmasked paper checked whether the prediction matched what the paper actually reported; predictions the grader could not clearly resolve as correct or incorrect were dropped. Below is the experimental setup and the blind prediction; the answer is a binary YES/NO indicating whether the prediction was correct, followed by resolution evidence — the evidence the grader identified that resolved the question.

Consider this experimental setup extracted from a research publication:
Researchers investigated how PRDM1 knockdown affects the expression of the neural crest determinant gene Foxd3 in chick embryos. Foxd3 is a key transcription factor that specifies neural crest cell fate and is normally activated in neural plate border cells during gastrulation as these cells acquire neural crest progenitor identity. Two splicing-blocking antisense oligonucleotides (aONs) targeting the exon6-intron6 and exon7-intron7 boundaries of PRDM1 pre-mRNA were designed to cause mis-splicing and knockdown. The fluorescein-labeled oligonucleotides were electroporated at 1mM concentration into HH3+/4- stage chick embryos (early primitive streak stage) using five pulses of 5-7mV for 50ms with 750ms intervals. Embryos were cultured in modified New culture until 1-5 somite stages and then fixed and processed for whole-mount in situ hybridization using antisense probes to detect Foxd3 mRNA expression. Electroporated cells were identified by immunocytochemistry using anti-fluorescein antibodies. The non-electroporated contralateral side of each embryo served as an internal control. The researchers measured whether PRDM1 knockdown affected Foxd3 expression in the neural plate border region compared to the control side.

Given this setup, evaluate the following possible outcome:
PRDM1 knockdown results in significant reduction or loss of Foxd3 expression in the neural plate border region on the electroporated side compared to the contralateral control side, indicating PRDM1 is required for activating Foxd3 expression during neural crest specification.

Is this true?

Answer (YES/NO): YES